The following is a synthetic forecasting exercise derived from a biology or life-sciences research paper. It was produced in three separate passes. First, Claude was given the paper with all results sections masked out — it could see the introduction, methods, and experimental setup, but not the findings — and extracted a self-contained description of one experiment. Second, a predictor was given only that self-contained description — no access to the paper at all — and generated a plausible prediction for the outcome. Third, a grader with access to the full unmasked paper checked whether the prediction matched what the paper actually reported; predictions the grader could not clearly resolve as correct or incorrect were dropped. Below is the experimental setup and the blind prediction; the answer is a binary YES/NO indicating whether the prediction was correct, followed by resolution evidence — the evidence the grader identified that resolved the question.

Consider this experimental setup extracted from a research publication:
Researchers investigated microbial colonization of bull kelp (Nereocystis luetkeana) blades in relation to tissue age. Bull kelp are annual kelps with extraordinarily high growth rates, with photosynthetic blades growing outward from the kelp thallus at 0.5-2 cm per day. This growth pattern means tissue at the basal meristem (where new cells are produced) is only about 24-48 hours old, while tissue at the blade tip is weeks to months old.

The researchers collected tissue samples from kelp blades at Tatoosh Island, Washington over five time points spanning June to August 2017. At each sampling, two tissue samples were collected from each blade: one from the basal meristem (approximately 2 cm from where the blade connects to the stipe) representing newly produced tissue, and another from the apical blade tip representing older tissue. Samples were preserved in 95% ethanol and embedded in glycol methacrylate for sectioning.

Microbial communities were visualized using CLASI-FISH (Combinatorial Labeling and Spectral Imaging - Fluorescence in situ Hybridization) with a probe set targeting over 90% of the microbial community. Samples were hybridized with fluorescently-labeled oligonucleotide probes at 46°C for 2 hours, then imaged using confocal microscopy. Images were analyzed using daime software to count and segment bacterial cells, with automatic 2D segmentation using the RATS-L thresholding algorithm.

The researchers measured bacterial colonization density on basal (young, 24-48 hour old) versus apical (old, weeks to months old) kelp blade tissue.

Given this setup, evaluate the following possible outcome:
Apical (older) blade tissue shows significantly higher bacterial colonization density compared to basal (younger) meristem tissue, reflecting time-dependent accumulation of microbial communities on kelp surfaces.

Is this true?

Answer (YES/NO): YES